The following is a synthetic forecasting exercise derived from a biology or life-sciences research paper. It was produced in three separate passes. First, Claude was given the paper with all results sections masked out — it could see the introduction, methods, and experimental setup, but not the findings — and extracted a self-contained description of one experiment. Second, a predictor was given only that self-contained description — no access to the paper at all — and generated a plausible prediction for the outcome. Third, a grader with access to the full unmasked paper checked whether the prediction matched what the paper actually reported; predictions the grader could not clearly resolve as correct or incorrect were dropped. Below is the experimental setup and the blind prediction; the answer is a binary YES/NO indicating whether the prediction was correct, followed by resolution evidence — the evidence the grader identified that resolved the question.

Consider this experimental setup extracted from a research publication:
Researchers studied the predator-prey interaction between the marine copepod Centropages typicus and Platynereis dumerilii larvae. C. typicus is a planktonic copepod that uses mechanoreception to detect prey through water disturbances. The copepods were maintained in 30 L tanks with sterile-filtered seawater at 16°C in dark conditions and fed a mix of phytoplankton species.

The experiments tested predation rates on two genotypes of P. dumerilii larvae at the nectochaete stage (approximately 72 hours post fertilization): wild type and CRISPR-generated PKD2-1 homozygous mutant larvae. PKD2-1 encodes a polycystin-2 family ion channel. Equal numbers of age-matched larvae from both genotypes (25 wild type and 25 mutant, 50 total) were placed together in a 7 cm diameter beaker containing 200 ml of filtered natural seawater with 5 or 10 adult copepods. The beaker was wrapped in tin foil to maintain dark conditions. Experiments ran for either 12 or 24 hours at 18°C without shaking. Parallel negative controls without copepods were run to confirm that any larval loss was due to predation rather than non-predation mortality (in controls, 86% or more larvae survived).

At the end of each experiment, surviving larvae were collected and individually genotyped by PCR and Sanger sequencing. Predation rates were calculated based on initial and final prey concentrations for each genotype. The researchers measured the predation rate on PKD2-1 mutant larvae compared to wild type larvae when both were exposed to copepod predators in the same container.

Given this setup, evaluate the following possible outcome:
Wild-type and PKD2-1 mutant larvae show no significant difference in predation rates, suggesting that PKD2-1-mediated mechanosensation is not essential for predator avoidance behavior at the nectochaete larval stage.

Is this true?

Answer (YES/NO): NO